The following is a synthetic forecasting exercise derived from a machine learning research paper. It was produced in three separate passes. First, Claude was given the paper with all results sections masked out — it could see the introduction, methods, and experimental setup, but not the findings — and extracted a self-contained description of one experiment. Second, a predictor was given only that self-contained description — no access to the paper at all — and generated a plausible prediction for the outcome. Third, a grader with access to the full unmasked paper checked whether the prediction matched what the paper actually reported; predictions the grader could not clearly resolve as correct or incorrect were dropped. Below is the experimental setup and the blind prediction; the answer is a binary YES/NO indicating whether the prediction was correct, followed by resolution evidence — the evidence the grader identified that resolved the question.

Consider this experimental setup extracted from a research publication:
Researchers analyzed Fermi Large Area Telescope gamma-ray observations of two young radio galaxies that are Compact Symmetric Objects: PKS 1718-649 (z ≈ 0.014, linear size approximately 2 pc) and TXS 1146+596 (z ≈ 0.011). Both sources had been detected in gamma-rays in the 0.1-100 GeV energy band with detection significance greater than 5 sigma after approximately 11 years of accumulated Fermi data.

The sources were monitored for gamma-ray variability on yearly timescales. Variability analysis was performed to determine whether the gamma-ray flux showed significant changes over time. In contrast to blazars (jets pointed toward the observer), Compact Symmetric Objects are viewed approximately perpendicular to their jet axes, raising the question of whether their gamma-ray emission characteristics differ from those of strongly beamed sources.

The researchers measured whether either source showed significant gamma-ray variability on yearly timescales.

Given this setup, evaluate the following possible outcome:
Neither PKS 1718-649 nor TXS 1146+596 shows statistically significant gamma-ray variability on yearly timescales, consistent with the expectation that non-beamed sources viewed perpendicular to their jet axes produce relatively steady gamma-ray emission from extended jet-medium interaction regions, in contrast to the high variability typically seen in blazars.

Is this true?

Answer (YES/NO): YES